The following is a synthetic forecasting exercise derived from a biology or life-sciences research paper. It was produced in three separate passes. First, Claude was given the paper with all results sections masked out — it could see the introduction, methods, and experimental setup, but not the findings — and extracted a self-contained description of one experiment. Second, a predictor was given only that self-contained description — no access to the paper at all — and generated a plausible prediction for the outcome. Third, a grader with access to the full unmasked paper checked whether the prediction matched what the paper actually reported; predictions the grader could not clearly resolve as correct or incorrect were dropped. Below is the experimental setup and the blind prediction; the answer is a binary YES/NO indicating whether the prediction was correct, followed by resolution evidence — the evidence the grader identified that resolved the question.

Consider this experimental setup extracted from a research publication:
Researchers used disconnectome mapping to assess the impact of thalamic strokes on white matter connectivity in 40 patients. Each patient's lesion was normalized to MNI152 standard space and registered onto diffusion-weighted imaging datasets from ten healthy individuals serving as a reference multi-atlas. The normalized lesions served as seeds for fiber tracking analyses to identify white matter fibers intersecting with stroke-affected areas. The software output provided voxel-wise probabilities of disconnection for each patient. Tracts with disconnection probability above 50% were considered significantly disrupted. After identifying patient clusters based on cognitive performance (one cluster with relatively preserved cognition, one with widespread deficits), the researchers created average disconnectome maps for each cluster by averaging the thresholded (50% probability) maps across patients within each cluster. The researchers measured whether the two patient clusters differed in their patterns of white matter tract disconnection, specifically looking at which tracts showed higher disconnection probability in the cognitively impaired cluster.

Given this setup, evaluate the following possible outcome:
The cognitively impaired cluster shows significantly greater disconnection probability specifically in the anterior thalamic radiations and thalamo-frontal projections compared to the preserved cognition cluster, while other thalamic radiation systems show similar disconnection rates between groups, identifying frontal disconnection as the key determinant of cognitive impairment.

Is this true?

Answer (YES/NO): YES